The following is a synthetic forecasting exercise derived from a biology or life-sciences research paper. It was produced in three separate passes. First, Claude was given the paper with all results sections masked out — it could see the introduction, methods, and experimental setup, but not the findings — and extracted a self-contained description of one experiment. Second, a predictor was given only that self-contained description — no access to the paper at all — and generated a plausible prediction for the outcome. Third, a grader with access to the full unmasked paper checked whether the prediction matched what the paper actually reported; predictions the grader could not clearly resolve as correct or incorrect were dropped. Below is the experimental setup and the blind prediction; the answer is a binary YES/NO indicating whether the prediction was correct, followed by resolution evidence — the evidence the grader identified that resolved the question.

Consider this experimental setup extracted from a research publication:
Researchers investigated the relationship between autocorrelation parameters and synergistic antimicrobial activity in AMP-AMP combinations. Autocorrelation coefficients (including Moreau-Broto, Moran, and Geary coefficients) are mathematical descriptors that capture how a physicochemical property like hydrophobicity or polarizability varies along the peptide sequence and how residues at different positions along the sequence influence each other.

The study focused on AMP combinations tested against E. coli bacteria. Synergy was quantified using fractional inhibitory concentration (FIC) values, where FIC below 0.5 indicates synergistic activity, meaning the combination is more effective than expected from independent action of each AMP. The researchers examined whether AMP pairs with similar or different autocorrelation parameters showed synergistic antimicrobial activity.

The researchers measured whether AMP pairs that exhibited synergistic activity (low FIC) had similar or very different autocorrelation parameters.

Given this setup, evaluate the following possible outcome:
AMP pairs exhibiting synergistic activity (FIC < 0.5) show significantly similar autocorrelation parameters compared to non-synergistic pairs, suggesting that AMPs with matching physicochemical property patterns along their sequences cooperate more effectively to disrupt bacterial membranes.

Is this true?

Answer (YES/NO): NO